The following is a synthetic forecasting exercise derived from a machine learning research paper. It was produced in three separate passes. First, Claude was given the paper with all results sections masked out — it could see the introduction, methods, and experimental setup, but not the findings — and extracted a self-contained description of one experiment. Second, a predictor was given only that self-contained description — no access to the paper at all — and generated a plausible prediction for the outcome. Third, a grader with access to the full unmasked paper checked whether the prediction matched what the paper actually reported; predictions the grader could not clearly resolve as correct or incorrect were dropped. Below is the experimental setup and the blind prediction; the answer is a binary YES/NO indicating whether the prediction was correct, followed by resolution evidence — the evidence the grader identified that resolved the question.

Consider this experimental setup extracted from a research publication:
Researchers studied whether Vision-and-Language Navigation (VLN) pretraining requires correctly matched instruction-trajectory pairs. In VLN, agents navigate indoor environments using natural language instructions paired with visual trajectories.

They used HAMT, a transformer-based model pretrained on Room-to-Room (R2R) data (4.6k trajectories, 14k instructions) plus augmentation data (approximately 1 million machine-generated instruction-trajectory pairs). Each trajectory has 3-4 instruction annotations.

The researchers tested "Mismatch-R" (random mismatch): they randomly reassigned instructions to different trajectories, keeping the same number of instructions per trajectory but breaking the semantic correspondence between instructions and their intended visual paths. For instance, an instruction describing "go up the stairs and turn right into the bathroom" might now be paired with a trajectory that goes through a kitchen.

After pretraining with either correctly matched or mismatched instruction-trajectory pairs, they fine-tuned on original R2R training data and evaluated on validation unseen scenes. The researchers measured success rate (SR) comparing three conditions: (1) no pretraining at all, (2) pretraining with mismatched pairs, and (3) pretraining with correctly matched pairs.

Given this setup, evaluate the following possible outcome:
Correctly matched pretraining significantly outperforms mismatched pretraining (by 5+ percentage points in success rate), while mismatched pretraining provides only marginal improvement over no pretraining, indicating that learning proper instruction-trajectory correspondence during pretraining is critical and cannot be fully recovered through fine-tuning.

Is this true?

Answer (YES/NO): NO